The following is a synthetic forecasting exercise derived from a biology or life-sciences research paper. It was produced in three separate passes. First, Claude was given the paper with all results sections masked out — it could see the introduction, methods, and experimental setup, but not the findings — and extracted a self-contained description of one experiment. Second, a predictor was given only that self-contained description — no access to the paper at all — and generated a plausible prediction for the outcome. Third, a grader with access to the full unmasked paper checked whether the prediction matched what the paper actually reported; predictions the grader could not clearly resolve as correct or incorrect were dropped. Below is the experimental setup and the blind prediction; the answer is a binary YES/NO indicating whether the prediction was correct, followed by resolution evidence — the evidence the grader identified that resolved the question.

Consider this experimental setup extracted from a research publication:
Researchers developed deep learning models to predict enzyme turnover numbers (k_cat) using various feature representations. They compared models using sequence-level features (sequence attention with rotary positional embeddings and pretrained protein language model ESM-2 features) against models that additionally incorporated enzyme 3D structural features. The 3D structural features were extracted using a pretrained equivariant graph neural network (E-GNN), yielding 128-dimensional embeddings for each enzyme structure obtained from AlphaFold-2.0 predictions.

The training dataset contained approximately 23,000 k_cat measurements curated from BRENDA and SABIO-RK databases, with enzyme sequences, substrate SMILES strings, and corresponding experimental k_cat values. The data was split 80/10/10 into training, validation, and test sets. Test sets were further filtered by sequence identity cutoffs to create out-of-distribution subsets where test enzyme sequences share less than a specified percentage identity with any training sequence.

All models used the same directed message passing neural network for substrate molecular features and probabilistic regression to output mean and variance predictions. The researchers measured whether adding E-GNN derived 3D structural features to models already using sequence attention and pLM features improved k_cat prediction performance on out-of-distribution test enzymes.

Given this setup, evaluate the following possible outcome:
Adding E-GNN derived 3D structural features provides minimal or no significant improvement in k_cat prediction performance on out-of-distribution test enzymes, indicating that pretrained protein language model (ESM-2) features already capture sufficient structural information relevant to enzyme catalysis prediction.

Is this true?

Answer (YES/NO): YES